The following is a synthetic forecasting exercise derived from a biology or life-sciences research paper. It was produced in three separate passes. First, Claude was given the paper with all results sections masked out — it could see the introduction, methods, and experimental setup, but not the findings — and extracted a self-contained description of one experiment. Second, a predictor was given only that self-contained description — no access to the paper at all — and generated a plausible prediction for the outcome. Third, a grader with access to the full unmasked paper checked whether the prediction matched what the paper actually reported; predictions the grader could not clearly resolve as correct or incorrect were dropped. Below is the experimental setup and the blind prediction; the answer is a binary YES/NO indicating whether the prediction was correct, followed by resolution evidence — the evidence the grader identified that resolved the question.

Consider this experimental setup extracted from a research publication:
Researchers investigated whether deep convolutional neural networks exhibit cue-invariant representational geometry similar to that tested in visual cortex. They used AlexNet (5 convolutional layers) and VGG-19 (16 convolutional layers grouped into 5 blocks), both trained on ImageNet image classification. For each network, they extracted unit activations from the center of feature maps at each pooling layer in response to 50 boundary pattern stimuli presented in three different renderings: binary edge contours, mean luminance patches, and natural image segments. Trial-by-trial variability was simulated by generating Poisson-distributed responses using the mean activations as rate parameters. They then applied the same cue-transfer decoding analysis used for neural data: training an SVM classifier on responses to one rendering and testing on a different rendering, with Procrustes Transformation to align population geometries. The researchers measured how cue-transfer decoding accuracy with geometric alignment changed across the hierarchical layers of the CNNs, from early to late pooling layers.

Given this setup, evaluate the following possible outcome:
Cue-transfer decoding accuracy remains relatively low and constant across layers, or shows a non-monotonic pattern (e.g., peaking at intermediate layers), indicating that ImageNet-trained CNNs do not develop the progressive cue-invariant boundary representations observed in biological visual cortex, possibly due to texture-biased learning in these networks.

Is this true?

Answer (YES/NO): NO